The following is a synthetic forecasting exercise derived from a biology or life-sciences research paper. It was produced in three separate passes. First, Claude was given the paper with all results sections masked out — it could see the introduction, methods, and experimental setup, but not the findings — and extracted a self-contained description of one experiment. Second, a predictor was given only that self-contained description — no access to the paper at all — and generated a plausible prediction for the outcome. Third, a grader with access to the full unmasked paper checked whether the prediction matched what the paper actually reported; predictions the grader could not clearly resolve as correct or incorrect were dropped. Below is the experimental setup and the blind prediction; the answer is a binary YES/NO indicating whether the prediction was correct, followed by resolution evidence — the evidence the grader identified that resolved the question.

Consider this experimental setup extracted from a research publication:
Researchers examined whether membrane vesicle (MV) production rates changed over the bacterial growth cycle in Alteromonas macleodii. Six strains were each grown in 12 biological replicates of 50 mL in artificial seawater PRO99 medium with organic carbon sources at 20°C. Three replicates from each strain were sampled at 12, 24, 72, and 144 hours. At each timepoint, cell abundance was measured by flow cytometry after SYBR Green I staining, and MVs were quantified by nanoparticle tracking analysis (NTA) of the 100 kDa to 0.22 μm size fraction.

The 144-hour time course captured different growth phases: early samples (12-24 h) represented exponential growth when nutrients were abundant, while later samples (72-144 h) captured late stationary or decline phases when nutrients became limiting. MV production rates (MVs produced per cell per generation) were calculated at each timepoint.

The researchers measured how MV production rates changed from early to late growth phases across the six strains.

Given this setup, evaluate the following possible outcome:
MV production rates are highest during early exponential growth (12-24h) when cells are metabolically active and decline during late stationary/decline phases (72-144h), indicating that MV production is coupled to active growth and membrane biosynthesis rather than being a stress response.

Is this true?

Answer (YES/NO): NO